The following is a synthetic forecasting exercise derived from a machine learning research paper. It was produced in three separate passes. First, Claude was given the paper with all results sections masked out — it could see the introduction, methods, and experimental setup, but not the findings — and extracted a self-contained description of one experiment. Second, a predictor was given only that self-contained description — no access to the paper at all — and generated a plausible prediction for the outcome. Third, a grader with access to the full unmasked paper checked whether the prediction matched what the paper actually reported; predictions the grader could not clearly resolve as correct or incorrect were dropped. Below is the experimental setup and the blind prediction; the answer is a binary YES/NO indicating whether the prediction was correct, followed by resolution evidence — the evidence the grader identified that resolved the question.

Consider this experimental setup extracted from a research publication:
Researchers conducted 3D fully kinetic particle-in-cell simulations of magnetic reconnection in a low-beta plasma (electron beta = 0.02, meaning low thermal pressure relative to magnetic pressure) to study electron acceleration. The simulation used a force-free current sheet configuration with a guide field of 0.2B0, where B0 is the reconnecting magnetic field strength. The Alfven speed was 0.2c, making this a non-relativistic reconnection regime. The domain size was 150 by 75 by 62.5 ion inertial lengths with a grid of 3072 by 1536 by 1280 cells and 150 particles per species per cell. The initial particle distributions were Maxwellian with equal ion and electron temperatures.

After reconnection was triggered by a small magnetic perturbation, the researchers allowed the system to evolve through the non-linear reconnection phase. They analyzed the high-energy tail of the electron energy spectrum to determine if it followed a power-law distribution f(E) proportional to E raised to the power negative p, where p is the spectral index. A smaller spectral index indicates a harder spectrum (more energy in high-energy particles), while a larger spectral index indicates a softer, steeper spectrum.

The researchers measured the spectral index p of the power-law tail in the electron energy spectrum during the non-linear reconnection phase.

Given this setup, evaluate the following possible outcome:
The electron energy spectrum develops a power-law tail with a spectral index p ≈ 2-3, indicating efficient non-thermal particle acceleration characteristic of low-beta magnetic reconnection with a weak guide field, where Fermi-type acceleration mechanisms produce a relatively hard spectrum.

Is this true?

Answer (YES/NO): NO